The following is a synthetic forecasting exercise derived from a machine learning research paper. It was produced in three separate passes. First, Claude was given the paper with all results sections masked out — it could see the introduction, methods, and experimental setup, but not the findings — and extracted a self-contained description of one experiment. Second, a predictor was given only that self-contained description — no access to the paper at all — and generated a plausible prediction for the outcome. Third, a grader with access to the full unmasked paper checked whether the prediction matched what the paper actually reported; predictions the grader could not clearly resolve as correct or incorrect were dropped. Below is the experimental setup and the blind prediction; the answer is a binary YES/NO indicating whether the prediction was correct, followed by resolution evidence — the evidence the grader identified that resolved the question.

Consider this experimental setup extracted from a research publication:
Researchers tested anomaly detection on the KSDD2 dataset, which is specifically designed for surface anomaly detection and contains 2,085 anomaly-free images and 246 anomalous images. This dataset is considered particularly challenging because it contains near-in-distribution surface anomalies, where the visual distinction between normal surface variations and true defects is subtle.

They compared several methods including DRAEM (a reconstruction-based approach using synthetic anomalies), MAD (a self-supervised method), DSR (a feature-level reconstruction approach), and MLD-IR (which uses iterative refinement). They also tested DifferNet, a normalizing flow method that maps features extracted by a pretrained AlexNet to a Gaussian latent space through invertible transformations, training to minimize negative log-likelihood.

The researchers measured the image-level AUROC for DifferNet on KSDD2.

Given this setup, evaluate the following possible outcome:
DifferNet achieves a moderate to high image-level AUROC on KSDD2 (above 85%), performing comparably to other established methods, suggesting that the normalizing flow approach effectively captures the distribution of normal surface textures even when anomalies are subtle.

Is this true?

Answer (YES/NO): YES